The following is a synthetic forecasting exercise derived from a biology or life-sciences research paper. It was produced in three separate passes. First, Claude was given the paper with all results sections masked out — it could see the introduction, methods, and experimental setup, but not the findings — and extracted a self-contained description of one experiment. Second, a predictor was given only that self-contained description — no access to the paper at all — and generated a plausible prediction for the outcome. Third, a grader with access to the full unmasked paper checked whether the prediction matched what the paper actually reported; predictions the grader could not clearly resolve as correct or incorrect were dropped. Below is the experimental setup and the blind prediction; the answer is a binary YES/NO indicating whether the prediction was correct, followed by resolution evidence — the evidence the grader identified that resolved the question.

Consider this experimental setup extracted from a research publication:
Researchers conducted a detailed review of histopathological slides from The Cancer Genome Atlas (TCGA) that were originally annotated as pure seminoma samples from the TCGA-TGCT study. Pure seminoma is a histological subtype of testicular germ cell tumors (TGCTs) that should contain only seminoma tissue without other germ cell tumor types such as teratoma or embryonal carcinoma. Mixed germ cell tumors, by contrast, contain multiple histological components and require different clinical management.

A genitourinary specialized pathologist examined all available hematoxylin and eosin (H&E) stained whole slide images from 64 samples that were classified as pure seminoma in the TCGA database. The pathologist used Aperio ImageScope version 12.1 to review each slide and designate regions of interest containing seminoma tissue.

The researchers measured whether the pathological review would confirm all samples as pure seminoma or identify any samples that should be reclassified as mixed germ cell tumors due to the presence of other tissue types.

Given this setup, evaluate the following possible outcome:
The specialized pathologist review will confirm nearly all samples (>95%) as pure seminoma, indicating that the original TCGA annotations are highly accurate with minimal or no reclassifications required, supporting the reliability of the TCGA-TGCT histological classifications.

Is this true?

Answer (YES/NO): YES